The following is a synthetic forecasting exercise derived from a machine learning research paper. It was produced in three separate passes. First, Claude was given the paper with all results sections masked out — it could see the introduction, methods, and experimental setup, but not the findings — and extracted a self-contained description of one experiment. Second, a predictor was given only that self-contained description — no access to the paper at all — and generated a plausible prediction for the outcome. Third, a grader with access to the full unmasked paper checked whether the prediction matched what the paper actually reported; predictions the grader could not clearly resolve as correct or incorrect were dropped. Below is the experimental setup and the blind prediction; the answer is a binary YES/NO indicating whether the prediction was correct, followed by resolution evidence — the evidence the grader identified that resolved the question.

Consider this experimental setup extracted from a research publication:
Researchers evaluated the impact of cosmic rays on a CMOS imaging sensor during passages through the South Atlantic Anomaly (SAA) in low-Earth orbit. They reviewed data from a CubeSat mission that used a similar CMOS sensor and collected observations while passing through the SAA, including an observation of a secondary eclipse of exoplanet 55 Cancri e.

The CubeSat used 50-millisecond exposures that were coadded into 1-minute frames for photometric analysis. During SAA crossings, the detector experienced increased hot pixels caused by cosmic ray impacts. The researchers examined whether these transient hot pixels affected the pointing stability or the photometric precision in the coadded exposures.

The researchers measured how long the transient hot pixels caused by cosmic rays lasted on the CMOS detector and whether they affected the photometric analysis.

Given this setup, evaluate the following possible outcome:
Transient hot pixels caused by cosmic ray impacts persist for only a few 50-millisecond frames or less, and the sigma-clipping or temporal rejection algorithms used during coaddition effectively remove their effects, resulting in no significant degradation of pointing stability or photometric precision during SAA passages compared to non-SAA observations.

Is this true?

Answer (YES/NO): NO